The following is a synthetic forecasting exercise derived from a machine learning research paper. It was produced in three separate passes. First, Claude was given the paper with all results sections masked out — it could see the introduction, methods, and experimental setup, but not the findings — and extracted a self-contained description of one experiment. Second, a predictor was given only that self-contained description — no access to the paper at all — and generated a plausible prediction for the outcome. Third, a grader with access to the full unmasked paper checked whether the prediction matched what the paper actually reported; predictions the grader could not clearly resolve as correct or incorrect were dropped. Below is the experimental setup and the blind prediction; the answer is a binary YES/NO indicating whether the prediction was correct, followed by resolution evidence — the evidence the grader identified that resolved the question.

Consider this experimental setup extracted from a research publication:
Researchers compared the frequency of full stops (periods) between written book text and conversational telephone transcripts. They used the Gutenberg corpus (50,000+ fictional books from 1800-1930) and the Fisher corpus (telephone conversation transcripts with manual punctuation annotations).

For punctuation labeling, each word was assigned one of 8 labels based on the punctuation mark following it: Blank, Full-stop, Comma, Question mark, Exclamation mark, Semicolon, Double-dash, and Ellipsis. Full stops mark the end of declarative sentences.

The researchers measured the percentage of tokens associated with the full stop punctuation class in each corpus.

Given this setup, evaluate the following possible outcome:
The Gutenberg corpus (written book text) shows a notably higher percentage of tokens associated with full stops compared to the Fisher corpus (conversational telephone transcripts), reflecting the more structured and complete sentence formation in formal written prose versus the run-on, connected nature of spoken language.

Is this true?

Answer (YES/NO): NO